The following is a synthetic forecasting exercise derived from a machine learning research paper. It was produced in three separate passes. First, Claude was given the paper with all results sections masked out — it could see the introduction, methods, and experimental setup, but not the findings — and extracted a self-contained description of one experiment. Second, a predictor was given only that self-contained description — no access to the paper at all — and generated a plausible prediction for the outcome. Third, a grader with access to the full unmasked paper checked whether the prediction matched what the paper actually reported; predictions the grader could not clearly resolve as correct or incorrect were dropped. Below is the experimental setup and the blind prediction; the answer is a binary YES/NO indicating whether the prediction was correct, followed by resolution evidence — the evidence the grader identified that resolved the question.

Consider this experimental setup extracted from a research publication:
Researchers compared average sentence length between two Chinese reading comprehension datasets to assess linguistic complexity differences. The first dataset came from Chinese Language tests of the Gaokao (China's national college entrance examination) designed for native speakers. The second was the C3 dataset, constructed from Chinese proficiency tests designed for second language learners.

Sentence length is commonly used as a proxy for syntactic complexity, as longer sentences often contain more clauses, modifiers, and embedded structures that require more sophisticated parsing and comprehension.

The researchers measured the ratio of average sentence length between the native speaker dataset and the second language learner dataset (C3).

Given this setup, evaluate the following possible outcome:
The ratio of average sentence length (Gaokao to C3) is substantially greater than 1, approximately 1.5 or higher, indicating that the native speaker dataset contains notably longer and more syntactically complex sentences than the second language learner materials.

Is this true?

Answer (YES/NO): YES